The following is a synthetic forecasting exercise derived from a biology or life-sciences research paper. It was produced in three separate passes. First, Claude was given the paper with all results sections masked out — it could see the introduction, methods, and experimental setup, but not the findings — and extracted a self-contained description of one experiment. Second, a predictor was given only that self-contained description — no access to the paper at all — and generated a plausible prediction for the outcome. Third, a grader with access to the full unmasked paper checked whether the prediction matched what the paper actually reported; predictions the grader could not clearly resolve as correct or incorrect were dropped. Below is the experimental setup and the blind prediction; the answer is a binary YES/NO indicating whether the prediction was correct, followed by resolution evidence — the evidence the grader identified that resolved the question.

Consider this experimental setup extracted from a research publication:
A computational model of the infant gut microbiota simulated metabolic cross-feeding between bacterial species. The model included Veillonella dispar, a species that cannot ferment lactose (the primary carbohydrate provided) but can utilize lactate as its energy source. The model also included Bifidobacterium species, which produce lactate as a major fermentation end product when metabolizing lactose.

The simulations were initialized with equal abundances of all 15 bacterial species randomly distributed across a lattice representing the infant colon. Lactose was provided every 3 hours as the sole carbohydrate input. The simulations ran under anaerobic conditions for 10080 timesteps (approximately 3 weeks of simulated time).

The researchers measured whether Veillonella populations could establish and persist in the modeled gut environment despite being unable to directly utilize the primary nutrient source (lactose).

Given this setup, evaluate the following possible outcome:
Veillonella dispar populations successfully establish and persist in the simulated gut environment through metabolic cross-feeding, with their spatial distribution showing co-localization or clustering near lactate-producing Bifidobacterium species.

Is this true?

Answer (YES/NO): NO